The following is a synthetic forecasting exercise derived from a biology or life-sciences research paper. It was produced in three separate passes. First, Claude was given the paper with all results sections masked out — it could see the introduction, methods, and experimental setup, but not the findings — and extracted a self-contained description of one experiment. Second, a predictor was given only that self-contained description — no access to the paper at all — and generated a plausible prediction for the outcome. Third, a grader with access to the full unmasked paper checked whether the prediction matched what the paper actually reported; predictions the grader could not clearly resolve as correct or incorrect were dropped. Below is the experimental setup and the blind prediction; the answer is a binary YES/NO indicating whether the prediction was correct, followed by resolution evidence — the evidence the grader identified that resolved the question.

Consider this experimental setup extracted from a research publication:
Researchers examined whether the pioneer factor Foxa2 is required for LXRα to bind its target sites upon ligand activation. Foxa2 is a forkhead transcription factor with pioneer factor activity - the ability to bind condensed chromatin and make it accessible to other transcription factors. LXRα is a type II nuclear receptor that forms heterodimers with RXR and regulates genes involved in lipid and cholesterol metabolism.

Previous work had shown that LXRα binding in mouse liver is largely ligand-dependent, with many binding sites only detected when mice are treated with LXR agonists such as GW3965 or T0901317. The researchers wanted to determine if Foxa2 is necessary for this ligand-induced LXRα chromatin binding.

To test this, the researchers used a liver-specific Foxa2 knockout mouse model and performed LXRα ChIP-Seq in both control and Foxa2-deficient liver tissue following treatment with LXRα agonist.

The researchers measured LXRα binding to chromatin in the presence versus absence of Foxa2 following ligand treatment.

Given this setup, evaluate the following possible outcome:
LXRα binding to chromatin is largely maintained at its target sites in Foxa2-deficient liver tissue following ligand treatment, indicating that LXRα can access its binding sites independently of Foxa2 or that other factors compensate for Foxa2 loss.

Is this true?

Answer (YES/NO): NO